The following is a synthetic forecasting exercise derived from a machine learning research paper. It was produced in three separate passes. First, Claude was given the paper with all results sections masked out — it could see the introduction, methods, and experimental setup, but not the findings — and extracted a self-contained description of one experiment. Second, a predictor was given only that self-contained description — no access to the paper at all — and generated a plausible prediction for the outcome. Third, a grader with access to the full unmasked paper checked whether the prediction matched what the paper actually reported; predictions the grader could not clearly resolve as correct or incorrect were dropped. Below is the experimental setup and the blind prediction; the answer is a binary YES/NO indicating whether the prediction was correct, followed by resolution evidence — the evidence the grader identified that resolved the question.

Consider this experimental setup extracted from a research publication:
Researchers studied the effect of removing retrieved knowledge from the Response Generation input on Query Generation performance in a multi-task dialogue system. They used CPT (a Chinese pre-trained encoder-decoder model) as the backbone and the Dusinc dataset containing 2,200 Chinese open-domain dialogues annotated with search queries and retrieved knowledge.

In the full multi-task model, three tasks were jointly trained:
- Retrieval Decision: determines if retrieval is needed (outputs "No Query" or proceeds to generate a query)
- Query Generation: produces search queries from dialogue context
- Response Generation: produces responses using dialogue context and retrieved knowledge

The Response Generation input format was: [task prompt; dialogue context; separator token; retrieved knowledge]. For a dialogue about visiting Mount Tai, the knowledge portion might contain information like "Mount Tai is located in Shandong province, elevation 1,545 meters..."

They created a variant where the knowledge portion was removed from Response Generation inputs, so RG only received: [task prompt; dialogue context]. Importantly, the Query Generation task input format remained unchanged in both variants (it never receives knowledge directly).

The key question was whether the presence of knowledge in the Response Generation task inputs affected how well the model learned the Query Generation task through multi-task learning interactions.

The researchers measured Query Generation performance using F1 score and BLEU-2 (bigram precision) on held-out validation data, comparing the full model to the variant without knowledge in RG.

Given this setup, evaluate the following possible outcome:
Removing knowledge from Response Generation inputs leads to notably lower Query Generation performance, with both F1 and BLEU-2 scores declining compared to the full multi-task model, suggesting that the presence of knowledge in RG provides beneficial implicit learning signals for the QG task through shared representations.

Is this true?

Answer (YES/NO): NO